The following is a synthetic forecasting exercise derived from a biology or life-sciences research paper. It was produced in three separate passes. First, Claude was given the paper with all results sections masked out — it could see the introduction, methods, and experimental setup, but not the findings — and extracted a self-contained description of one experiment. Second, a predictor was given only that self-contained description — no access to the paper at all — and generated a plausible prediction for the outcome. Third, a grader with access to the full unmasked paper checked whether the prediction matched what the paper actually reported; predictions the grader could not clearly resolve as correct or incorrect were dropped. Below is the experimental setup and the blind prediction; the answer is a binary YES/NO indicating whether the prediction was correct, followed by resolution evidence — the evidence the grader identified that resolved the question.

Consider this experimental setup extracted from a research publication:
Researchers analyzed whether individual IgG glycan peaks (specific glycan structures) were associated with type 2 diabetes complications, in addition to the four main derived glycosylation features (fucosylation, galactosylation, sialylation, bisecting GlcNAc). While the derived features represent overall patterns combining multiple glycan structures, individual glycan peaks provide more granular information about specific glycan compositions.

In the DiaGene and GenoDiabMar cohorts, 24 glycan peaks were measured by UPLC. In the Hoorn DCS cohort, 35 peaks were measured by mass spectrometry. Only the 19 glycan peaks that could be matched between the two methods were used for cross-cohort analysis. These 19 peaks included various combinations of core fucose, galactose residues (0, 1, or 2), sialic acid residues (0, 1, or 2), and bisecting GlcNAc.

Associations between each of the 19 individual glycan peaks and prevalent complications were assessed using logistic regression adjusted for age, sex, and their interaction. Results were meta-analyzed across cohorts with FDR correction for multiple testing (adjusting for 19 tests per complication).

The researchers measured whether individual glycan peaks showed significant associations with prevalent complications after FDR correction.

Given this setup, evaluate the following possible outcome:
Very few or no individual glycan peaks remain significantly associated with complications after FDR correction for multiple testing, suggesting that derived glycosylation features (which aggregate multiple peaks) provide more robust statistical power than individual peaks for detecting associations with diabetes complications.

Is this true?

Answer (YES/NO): NO